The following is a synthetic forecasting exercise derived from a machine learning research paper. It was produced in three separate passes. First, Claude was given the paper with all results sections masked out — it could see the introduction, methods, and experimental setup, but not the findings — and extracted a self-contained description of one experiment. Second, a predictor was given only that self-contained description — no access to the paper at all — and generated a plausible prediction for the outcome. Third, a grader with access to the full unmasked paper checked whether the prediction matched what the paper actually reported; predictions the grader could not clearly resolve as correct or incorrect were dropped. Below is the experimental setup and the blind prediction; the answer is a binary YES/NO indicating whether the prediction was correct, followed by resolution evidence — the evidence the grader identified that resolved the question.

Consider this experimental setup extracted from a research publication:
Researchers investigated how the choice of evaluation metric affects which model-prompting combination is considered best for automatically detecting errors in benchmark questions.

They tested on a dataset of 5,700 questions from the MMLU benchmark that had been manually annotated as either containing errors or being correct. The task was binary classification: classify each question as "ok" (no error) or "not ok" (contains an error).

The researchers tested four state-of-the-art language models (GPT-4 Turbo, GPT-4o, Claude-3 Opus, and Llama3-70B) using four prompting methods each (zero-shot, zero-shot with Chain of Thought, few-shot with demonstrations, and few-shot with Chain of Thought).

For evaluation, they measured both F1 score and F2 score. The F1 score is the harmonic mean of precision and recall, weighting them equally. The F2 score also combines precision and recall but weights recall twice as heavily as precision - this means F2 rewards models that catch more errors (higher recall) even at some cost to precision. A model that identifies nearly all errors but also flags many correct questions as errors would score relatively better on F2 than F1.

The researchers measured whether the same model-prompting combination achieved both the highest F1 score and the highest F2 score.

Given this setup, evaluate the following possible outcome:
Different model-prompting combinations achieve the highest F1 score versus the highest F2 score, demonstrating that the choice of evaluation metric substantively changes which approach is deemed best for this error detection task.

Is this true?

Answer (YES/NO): YES